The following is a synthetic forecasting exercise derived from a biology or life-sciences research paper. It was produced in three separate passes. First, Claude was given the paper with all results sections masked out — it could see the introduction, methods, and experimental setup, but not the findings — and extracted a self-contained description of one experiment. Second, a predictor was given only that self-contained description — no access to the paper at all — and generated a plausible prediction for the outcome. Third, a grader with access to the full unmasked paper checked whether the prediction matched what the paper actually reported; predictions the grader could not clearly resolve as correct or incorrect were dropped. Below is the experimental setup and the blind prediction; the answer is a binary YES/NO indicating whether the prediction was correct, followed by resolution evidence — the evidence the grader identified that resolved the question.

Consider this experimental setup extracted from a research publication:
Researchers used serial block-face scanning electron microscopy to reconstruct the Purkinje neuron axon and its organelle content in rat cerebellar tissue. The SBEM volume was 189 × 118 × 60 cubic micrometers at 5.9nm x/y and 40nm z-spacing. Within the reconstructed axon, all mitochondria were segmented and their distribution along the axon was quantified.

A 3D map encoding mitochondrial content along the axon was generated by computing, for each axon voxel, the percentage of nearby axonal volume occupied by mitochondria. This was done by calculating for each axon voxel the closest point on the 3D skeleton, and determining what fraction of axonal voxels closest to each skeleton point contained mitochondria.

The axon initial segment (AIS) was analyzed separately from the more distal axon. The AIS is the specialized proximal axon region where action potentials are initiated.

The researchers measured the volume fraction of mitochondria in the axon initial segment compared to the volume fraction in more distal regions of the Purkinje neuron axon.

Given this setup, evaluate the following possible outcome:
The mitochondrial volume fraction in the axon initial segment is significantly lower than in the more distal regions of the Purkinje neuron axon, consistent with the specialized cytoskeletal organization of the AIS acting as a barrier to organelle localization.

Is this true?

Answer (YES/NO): YES